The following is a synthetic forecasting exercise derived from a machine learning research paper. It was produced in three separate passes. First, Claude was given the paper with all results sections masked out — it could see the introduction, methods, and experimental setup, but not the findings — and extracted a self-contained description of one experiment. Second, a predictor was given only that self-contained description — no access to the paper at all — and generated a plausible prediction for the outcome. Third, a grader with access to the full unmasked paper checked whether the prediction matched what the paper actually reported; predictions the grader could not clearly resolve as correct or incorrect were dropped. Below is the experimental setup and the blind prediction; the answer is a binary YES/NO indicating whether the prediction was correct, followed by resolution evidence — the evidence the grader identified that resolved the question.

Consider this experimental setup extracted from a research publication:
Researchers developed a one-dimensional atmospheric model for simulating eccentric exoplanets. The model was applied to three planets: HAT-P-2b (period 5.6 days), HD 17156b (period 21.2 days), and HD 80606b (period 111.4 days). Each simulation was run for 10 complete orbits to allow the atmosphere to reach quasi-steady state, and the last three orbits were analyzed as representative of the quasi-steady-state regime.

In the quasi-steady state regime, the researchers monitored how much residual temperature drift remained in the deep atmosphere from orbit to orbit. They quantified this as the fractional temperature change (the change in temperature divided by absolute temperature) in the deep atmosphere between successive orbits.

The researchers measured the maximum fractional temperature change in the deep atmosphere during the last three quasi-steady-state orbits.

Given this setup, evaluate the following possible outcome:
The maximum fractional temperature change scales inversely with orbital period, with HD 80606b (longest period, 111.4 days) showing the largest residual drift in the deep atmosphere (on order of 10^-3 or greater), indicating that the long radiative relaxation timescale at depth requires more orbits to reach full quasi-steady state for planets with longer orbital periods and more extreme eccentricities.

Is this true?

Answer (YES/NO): NO